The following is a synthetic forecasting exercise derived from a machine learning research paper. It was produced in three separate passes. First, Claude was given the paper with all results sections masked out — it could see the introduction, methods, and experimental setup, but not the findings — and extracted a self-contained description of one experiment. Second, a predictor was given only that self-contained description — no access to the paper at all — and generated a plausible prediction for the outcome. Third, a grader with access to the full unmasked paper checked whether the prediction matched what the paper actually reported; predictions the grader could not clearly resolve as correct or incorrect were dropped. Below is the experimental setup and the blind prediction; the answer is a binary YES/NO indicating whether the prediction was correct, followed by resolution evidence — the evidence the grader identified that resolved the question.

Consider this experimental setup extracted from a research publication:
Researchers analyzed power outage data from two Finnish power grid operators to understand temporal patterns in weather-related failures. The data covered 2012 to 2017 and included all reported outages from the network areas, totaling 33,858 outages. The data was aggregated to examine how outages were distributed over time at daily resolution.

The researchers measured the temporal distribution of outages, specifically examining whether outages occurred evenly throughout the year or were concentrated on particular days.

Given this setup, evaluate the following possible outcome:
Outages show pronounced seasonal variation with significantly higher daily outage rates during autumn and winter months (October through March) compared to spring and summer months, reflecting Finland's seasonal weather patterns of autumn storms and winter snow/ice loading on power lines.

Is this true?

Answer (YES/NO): NO